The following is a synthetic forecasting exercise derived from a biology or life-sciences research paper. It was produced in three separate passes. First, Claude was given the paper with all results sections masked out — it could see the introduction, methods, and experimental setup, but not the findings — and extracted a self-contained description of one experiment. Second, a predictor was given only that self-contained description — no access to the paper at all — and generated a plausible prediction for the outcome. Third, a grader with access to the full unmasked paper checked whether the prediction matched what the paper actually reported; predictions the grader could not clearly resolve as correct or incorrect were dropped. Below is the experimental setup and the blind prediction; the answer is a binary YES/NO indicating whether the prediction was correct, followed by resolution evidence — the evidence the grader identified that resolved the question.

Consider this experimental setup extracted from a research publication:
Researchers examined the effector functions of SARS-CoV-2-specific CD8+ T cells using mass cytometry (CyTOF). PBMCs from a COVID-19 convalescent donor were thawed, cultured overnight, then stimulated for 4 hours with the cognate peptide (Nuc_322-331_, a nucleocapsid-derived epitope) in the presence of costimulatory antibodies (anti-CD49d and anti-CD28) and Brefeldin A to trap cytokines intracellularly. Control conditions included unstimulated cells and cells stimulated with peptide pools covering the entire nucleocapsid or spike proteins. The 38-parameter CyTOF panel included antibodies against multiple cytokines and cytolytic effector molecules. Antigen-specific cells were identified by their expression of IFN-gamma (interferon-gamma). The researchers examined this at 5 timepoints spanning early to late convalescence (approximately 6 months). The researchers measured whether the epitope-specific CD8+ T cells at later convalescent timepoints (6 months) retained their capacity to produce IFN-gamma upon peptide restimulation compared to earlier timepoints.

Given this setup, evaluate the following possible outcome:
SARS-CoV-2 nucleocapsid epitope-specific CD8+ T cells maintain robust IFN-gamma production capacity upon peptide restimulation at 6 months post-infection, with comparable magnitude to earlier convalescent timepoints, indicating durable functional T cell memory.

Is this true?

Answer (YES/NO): NO